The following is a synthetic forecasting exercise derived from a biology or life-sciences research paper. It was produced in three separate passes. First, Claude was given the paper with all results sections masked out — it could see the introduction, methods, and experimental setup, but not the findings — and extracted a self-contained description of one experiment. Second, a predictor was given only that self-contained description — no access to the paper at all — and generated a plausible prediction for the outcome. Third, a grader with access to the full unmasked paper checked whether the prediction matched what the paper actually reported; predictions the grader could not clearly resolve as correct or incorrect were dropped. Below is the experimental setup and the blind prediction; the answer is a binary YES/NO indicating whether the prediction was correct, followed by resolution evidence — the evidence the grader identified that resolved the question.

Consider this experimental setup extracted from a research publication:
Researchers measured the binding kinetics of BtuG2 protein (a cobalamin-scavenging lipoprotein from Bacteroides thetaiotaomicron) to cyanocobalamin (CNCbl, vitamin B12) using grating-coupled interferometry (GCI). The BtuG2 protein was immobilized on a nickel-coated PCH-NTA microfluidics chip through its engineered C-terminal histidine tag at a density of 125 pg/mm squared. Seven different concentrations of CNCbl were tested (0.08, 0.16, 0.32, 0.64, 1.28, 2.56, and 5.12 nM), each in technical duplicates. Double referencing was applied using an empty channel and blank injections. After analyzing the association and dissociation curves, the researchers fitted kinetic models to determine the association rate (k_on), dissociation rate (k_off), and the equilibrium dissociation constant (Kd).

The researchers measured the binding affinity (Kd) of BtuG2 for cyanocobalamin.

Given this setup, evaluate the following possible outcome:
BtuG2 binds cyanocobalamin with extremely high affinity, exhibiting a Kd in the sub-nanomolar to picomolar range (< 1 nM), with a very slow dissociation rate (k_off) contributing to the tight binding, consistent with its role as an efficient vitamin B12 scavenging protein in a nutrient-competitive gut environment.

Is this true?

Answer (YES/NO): YES